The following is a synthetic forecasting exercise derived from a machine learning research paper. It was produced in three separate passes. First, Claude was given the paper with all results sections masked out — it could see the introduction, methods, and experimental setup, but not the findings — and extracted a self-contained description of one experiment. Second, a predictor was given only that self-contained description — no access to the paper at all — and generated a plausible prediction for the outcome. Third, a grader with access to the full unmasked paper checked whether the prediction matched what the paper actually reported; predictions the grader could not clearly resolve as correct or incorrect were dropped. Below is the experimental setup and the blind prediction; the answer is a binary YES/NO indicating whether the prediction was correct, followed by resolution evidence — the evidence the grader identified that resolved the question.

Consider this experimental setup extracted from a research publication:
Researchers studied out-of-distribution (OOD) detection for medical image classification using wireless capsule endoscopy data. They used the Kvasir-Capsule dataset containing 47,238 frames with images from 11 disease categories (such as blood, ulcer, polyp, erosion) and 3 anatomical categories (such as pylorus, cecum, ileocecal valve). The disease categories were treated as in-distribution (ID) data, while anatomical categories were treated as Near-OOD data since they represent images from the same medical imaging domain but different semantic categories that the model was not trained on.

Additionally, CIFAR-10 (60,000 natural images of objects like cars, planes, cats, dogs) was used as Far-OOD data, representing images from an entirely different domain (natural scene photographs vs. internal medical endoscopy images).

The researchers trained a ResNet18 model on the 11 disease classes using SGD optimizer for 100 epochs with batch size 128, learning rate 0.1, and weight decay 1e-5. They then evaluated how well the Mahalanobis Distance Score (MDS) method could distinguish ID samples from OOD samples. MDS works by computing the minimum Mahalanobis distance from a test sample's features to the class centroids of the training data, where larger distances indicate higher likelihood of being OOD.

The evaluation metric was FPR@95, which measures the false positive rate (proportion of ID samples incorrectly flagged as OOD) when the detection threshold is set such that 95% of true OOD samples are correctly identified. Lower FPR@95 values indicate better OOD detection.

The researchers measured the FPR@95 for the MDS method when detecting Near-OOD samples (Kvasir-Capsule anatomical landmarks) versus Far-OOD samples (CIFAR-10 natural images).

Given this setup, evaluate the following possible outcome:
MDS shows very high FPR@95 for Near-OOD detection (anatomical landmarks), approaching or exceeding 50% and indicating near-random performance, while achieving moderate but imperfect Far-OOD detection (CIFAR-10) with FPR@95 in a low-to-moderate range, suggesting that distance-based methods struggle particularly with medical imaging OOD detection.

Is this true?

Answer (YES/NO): NO